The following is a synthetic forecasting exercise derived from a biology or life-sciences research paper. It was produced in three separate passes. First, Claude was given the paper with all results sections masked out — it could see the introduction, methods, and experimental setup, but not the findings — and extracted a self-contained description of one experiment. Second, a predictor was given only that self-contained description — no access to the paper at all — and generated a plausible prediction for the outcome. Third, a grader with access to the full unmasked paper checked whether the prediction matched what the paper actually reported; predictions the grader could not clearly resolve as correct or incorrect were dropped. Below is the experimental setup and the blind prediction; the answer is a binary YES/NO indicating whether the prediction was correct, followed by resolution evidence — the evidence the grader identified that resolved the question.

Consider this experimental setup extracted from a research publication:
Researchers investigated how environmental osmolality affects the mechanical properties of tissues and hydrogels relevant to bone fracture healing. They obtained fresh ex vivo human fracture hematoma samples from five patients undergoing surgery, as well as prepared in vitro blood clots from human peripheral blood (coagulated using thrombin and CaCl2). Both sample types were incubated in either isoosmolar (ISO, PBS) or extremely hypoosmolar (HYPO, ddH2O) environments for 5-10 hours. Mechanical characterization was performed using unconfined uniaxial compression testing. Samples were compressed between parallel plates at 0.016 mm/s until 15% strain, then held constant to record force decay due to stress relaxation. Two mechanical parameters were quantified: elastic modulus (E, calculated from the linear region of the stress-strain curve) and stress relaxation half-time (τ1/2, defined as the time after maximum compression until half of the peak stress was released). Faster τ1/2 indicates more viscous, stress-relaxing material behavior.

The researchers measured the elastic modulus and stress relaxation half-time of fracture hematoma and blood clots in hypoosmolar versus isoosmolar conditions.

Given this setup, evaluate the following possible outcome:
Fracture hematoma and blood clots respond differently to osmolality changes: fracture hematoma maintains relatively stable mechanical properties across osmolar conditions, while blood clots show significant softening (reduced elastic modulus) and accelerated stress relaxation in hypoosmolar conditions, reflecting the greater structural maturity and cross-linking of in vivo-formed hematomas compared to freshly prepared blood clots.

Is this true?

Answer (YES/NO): NO